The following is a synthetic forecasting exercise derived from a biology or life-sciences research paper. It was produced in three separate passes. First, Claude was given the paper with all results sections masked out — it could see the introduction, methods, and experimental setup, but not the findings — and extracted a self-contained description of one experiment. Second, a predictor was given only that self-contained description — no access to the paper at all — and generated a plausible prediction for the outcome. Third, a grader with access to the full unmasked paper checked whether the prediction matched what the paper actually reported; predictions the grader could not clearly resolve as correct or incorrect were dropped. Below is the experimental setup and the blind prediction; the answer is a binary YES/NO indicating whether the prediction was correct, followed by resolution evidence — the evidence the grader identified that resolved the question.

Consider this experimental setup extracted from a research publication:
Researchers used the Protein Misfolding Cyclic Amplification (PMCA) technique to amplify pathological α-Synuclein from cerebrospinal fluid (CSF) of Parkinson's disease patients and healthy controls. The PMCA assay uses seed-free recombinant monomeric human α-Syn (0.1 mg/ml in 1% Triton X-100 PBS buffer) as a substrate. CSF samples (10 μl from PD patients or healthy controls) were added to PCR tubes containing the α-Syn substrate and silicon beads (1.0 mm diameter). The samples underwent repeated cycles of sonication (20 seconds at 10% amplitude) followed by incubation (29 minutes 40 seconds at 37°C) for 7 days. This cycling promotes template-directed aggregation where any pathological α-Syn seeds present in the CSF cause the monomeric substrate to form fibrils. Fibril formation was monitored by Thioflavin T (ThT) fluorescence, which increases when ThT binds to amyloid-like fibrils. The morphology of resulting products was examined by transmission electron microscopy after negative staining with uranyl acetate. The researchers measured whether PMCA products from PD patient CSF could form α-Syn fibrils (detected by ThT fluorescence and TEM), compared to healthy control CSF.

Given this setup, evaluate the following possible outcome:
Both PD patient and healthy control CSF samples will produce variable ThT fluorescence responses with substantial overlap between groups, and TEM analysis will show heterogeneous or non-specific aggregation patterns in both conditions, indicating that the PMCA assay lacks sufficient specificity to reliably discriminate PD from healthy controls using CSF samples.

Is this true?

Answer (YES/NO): NO